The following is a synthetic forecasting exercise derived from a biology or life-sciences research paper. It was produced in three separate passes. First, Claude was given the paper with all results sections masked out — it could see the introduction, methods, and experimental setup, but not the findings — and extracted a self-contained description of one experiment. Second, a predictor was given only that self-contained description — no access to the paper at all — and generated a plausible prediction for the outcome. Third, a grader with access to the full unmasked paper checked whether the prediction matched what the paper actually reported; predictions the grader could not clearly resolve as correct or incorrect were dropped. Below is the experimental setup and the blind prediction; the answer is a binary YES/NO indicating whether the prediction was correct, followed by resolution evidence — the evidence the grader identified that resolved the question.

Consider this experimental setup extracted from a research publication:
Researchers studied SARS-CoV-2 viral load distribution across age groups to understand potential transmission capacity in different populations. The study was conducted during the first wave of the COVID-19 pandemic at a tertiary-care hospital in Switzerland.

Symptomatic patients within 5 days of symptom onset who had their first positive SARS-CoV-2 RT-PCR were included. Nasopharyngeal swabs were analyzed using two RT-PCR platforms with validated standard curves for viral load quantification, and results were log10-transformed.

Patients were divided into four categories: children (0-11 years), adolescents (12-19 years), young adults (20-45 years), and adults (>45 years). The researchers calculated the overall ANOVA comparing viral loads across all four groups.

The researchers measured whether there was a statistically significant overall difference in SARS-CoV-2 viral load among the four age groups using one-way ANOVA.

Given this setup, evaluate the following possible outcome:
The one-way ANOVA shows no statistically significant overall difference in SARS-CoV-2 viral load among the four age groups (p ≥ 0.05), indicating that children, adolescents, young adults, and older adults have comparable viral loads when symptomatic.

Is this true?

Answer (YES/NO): YES